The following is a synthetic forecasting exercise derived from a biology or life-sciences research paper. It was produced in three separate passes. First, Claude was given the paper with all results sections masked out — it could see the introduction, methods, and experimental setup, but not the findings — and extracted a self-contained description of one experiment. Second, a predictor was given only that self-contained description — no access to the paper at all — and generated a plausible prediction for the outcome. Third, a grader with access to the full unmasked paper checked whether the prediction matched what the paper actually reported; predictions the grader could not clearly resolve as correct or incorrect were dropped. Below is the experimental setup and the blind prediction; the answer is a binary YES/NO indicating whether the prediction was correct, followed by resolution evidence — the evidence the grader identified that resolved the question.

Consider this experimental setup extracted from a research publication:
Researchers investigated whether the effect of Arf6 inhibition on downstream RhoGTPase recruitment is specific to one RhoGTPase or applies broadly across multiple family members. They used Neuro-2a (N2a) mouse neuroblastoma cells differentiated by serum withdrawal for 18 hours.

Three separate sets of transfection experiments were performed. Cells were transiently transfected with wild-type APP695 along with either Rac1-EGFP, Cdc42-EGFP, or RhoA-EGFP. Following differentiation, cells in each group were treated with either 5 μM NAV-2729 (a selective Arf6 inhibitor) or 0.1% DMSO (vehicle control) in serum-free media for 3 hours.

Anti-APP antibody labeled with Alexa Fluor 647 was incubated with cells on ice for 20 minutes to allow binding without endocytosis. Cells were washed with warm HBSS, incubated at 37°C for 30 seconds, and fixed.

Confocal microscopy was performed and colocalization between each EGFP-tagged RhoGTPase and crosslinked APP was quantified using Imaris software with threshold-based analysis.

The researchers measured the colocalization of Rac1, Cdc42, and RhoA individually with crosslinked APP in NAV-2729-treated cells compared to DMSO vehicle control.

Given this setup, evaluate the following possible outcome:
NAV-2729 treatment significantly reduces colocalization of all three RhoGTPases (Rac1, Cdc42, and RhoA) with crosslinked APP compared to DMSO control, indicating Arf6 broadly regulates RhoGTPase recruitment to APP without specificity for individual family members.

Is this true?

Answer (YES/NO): YES